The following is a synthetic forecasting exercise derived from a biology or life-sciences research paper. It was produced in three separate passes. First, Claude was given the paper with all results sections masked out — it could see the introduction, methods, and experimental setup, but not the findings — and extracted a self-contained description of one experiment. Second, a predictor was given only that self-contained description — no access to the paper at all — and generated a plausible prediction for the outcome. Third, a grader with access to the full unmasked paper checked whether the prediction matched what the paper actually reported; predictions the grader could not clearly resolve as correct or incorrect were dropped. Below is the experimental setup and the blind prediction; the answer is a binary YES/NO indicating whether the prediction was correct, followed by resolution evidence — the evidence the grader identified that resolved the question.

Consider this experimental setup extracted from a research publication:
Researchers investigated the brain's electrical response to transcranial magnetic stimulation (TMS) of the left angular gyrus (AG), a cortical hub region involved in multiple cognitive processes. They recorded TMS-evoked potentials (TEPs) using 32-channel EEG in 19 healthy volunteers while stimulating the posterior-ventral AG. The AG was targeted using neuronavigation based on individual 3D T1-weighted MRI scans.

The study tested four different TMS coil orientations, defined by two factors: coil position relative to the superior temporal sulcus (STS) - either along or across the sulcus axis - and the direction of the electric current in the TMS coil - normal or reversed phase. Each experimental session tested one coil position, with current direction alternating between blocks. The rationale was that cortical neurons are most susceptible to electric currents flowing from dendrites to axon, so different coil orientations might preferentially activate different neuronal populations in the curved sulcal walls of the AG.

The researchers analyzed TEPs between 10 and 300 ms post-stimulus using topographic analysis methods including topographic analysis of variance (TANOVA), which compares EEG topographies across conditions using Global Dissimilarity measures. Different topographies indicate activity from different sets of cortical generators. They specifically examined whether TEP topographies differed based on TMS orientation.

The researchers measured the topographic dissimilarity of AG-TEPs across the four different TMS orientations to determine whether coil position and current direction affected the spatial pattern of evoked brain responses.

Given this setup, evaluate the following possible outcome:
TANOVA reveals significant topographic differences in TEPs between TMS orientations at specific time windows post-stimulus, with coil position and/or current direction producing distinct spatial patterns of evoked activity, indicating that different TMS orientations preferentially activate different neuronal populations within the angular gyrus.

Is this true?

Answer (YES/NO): YES